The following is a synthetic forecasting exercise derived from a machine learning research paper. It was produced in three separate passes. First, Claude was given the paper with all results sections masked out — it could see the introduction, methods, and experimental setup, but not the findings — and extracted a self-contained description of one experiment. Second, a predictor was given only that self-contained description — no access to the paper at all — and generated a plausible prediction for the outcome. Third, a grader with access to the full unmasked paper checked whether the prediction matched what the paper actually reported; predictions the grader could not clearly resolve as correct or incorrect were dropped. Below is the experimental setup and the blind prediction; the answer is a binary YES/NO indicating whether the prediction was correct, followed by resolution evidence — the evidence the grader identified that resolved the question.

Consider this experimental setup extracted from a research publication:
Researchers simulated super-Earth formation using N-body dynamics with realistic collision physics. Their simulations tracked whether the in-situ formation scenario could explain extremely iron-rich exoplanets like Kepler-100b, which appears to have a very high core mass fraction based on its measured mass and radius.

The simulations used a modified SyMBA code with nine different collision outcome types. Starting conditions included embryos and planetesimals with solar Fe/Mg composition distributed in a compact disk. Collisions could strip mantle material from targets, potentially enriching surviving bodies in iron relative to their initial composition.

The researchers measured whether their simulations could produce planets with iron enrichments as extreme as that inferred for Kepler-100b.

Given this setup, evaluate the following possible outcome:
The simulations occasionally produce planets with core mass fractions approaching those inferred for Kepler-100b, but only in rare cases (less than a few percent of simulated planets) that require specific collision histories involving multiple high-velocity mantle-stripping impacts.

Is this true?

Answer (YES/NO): NO